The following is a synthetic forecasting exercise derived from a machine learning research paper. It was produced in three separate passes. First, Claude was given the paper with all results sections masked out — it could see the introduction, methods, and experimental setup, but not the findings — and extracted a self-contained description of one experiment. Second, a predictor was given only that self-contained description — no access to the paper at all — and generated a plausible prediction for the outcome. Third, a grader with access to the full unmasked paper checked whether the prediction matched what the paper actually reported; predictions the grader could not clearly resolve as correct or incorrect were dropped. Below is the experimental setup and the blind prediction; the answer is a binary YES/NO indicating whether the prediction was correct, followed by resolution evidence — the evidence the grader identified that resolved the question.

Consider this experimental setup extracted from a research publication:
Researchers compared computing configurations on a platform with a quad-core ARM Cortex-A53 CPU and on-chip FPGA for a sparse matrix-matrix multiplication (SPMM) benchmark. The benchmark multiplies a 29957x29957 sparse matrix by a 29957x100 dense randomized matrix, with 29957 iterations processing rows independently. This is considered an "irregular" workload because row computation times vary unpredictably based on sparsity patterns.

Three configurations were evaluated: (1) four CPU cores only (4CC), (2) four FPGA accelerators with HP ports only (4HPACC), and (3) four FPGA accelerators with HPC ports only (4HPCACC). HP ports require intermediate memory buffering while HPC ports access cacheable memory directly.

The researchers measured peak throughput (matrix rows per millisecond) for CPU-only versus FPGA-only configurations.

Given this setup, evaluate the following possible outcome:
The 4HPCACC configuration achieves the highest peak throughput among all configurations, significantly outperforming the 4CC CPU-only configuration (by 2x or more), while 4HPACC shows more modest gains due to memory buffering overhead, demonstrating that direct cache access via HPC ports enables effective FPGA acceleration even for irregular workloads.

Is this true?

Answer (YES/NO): YES